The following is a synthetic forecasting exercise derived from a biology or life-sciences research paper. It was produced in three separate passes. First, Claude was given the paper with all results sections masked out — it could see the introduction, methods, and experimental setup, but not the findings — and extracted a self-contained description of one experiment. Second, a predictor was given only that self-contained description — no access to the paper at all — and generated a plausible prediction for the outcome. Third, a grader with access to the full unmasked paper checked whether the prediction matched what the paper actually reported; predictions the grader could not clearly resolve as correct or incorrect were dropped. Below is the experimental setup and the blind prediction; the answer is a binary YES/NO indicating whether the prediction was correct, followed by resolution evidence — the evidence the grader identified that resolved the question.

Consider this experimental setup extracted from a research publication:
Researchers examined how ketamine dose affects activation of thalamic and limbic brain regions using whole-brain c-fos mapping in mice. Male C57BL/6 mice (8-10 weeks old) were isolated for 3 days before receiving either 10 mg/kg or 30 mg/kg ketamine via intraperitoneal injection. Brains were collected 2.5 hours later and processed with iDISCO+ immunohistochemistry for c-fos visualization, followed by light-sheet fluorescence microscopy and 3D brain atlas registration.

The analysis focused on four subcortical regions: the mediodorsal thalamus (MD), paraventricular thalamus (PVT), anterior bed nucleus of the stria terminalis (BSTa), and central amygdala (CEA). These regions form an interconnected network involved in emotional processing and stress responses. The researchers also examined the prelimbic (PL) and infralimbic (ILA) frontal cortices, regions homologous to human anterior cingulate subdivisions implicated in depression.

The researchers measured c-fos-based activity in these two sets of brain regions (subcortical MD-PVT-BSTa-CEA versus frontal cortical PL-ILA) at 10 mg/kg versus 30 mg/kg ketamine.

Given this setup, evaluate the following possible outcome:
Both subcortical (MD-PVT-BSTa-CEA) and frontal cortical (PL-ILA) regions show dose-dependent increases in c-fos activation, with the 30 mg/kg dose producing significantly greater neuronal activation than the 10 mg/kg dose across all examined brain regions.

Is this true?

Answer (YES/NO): NO